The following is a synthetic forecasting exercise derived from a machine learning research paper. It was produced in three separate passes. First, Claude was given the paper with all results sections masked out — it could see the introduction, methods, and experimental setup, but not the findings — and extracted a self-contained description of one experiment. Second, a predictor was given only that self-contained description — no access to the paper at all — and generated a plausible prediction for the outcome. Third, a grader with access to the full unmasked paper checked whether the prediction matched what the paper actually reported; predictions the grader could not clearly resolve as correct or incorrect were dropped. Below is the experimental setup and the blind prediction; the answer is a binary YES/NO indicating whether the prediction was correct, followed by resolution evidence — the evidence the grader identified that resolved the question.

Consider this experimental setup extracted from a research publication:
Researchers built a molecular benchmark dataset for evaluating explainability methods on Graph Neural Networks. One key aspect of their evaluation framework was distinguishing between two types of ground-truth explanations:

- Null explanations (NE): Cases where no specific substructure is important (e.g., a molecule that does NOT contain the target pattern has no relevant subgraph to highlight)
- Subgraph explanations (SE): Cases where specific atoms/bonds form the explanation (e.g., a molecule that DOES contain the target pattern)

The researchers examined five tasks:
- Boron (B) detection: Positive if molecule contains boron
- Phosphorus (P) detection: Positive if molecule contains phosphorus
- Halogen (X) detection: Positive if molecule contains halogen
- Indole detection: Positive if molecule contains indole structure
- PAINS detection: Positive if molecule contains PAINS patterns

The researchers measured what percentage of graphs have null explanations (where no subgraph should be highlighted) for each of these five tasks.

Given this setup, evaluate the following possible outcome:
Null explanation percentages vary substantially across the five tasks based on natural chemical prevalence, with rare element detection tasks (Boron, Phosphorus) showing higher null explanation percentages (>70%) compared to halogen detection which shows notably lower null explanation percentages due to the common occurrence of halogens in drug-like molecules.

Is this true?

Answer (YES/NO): YES